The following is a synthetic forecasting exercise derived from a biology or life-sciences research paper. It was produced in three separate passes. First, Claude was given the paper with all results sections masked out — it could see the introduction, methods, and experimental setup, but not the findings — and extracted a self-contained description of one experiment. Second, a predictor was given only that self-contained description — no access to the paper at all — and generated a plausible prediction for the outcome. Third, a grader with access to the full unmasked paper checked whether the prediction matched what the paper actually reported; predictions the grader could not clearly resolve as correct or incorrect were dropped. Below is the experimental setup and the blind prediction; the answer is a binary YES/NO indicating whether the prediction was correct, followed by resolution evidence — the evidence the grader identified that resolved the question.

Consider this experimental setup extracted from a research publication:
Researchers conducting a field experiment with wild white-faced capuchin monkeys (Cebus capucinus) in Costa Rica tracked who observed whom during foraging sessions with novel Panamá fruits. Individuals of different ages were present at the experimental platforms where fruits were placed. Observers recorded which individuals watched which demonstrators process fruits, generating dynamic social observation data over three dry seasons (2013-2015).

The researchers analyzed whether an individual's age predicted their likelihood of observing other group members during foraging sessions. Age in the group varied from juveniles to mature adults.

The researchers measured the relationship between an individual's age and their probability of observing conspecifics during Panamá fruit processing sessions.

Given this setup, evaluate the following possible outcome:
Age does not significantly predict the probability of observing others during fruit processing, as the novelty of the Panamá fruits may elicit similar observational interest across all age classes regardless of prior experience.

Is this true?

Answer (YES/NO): NO